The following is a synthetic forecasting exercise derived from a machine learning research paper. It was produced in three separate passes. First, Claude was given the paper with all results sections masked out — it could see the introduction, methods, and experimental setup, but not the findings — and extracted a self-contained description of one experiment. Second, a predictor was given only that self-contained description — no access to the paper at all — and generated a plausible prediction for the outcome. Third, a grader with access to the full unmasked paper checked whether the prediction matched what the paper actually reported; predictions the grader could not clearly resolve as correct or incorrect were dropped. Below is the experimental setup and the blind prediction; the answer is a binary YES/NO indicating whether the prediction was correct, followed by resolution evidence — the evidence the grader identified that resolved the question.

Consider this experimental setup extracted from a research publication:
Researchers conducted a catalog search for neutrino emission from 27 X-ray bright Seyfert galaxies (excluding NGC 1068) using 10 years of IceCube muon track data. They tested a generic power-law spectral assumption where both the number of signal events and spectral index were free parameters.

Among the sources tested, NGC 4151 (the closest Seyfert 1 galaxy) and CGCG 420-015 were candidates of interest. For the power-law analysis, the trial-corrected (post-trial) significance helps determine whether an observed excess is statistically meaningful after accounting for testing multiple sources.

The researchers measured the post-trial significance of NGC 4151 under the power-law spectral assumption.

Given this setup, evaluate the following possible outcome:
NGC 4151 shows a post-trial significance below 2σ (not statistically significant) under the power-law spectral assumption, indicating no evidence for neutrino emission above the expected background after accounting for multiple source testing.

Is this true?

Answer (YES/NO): NO